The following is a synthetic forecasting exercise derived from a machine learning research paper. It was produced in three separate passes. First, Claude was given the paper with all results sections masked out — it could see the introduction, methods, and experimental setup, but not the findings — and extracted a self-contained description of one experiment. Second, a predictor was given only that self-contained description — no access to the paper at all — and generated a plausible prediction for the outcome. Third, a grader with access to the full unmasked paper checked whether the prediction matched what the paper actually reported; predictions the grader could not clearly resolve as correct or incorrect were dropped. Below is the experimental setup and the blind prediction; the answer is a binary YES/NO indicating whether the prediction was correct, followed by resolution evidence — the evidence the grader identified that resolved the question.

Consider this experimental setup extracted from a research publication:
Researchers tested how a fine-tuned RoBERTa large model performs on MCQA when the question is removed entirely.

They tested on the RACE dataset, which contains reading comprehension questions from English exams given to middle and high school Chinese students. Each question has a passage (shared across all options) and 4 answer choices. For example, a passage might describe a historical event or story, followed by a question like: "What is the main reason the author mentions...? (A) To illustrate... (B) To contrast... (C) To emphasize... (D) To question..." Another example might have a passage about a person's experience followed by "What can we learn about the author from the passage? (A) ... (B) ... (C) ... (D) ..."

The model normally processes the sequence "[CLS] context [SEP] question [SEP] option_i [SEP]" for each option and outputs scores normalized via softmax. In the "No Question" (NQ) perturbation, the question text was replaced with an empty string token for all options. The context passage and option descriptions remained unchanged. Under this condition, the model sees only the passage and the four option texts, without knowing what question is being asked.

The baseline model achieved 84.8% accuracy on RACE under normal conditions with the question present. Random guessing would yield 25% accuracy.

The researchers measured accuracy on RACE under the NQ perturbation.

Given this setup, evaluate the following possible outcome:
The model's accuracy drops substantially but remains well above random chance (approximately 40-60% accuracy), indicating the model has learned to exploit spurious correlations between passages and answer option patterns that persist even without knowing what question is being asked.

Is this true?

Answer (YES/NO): NO